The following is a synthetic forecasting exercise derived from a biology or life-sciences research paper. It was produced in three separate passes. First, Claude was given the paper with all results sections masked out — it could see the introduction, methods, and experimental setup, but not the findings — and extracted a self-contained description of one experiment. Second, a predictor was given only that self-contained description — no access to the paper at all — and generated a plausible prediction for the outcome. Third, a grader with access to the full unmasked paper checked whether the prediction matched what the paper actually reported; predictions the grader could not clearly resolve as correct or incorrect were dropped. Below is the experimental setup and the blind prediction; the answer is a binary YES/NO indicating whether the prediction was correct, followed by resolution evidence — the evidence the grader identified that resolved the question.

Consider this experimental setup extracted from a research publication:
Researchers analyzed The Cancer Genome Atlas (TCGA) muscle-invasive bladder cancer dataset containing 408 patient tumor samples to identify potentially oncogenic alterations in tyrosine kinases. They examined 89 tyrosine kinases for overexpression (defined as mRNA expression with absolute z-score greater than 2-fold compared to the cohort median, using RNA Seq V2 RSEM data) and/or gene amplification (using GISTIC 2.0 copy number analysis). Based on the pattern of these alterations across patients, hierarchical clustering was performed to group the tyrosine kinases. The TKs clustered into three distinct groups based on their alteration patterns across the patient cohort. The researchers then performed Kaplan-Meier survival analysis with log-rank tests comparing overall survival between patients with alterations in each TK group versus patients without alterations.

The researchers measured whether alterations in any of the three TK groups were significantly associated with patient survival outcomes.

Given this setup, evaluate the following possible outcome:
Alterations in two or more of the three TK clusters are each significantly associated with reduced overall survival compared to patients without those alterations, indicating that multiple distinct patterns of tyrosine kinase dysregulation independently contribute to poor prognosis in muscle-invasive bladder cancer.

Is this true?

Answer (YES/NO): NO